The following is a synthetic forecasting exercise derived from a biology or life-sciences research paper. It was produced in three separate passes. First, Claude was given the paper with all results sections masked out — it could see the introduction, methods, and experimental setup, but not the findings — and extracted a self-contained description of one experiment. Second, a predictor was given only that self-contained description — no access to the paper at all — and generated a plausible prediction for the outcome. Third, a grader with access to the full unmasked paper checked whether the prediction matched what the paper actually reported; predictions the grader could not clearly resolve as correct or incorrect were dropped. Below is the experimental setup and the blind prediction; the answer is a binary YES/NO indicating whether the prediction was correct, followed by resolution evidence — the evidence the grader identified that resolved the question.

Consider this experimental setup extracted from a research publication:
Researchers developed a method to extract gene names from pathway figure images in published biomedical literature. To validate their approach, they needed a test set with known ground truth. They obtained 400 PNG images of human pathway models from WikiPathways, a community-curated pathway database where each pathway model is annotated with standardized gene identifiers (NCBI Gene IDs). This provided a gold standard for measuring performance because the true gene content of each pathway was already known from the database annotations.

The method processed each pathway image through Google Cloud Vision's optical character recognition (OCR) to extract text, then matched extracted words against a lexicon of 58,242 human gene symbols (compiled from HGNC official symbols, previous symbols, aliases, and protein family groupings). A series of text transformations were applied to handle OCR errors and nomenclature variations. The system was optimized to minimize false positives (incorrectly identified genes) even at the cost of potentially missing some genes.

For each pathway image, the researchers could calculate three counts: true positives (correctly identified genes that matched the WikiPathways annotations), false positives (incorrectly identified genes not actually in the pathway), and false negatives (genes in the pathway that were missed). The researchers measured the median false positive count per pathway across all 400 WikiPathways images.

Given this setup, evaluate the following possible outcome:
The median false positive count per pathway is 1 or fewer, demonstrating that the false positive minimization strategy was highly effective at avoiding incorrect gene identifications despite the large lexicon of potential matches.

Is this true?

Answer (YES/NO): YES